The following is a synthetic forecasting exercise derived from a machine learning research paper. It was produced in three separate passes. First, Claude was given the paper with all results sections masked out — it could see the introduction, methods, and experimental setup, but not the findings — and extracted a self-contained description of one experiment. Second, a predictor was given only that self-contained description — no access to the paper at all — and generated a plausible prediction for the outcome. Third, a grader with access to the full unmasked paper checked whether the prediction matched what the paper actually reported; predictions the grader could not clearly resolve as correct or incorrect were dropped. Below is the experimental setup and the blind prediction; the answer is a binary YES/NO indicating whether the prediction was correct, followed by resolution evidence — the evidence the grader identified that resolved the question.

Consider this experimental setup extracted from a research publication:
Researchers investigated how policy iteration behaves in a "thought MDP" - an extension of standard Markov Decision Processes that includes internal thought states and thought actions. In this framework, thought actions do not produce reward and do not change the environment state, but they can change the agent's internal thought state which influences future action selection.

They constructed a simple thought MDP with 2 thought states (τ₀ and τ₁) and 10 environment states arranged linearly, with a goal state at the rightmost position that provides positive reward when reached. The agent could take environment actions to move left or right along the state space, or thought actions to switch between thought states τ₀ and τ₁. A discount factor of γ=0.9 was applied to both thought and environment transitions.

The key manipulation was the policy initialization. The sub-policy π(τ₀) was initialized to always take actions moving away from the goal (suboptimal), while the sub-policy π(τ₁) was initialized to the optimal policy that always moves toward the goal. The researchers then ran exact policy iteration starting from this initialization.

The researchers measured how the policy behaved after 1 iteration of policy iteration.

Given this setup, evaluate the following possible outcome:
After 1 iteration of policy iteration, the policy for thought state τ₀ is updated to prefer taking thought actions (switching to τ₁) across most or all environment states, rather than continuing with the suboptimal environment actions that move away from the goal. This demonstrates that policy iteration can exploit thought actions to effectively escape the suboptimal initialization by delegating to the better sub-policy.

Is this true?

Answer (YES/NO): YES